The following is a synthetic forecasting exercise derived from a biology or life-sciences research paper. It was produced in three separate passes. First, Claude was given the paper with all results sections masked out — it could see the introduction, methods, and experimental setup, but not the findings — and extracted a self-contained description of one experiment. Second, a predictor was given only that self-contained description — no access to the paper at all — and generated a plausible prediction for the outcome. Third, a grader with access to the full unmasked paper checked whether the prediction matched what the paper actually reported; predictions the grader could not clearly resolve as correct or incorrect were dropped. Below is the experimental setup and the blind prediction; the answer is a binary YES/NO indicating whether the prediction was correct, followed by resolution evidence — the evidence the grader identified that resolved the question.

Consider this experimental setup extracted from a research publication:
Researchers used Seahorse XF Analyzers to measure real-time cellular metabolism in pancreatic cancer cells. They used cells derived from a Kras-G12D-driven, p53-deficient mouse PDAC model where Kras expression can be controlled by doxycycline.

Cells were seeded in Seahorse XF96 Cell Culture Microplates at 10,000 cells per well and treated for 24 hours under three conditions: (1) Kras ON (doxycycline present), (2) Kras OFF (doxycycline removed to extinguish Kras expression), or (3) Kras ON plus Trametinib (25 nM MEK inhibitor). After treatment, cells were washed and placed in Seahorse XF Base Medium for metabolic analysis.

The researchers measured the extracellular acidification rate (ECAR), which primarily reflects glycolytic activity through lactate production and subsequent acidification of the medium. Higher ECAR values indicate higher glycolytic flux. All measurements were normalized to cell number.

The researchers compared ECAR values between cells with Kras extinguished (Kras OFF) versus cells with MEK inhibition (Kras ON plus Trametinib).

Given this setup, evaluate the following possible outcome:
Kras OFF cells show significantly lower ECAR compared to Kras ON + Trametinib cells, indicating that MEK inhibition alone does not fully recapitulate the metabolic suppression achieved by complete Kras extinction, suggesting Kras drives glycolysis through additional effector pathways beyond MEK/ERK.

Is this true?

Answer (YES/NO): YES